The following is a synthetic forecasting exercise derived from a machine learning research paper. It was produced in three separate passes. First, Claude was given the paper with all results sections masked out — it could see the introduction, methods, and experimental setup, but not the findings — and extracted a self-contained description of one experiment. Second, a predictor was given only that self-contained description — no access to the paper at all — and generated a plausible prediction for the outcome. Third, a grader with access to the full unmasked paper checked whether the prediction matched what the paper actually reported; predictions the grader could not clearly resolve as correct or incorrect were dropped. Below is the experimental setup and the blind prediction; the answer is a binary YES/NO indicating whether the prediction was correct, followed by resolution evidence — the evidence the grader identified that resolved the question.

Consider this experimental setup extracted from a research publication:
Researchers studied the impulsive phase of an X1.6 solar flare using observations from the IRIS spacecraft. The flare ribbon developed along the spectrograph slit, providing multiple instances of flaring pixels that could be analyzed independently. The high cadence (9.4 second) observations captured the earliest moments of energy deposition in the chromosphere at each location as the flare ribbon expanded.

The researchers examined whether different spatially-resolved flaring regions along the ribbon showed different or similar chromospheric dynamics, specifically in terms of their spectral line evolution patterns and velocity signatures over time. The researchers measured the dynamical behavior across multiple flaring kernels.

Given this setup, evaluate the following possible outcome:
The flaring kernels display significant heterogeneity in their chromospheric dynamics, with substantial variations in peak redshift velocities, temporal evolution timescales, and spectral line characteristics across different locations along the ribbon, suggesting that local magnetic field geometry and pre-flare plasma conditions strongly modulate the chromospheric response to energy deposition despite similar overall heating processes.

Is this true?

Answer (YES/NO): NO